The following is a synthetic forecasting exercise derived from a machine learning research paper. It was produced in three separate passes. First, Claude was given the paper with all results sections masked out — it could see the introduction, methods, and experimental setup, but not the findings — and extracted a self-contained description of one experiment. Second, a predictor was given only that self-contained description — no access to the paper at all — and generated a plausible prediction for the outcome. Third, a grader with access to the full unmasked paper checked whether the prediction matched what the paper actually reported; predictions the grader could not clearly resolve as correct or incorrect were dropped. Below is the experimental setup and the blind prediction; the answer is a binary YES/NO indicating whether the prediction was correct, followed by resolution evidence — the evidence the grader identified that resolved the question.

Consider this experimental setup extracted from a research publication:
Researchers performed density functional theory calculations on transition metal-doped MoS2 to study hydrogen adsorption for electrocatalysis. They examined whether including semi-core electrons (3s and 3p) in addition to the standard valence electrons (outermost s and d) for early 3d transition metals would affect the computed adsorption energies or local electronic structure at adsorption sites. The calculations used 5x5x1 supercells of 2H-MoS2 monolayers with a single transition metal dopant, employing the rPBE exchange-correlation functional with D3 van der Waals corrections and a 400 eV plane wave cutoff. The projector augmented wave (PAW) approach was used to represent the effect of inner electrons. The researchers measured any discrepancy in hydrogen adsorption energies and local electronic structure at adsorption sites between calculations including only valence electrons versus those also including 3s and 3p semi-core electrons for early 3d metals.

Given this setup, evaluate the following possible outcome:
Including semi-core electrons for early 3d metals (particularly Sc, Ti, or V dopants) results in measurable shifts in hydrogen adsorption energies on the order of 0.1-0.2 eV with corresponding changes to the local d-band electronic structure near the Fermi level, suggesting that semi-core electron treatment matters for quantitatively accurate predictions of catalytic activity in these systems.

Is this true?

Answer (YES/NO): NO